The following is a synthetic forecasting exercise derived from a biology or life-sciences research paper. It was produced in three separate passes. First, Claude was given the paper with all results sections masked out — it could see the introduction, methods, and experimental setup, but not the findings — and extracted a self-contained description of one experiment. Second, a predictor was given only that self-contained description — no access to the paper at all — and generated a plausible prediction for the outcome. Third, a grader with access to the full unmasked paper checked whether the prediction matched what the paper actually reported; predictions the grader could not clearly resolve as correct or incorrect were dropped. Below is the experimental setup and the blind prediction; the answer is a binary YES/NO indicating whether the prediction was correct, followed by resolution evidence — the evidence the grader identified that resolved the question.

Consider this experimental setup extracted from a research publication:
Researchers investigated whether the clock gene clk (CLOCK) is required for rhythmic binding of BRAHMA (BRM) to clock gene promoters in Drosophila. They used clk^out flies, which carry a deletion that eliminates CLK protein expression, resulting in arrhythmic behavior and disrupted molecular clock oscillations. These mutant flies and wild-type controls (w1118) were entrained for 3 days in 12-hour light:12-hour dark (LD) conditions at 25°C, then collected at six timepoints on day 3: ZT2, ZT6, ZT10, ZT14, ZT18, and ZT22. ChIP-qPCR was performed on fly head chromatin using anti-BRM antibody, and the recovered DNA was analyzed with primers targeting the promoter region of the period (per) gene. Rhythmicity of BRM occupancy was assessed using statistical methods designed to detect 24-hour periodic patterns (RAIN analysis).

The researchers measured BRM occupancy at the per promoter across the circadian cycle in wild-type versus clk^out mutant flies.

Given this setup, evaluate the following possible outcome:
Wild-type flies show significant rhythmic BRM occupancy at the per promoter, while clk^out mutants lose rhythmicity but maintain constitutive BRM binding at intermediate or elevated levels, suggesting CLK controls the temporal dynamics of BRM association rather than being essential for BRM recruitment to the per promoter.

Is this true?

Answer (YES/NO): NO